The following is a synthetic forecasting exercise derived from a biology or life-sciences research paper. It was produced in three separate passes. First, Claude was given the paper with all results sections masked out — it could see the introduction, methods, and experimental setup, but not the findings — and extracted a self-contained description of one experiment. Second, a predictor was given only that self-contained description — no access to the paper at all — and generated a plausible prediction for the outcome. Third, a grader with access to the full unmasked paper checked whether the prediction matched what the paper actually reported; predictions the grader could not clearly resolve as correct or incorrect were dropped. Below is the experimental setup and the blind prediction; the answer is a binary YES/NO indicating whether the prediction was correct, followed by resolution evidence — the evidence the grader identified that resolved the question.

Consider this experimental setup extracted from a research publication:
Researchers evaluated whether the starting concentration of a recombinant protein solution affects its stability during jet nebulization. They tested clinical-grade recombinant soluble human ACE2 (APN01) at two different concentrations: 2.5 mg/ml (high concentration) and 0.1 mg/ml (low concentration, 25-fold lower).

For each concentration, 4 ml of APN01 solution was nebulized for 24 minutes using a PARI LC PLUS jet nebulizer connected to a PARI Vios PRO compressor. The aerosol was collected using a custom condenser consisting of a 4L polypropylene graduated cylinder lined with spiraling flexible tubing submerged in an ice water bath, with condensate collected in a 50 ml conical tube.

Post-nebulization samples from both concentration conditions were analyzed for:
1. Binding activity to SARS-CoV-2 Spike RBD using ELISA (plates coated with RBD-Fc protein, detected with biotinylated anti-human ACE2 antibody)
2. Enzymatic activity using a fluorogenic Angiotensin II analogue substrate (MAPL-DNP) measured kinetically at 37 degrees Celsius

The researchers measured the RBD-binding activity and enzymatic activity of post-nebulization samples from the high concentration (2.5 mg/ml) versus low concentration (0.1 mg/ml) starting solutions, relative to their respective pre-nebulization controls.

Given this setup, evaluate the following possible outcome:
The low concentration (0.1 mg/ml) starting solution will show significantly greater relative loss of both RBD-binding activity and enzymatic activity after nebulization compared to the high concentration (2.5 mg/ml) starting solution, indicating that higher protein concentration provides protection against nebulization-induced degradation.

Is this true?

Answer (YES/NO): NO